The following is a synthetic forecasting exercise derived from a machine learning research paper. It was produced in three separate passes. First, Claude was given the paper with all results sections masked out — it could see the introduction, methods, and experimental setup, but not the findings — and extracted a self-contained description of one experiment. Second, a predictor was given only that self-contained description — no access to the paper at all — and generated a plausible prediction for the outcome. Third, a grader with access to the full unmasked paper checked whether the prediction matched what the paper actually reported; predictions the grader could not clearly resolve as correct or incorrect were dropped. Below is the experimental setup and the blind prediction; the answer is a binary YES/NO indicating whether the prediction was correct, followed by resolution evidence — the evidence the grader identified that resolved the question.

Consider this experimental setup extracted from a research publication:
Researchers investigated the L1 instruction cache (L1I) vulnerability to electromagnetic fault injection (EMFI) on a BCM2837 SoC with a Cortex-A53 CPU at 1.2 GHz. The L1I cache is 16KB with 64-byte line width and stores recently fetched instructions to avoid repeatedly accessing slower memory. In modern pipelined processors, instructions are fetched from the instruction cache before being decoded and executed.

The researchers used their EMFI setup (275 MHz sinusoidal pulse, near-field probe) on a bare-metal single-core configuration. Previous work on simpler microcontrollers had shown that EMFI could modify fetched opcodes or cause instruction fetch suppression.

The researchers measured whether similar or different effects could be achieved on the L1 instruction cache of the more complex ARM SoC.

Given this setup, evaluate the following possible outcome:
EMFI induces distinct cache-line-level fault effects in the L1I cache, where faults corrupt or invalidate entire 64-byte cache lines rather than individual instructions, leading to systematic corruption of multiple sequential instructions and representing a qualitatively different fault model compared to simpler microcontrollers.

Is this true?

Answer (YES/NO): NO